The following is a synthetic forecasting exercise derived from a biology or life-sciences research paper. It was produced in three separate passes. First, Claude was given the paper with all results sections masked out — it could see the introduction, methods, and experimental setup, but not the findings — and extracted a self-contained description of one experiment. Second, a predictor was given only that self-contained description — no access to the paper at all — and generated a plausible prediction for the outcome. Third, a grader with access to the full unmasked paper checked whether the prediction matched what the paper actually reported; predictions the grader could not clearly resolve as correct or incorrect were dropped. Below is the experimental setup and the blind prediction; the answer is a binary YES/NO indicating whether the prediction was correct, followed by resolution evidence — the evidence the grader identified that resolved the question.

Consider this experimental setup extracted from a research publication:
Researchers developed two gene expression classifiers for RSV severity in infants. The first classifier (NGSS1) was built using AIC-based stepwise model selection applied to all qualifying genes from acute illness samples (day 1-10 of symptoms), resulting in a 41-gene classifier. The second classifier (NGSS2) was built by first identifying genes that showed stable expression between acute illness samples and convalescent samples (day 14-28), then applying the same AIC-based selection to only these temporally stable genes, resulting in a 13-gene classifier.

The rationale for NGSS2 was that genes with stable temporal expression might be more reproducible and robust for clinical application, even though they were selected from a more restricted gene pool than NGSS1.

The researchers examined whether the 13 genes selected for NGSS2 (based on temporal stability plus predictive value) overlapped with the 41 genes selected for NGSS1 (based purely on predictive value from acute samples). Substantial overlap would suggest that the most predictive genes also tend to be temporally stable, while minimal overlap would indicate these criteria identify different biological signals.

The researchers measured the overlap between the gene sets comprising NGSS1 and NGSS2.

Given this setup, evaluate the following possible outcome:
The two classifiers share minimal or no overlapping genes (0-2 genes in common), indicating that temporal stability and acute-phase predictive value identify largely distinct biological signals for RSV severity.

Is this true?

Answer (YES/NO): YES